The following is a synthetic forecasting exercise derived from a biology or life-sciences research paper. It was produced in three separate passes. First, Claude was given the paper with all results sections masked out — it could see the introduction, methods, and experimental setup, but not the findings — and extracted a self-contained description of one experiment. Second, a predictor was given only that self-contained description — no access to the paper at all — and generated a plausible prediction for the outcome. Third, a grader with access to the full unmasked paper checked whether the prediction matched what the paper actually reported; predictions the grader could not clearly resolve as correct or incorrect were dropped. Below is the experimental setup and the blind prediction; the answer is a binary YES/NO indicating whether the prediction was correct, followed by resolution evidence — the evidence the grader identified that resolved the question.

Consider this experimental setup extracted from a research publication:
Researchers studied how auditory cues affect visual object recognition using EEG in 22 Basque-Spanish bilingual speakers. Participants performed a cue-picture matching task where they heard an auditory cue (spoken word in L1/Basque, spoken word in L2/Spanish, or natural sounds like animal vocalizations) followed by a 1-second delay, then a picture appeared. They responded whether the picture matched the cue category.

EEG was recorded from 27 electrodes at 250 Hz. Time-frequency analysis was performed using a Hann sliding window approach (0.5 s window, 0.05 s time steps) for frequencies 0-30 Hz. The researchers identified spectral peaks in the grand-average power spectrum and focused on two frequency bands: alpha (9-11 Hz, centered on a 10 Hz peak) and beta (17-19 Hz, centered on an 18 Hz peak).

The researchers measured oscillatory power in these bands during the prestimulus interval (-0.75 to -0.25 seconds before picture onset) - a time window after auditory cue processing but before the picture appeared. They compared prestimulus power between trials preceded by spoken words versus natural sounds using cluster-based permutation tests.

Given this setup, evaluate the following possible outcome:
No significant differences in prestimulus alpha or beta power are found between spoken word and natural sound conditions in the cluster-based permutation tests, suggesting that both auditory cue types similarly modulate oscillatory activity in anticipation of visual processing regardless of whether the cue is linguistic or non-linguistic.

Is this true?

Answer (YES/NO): NO